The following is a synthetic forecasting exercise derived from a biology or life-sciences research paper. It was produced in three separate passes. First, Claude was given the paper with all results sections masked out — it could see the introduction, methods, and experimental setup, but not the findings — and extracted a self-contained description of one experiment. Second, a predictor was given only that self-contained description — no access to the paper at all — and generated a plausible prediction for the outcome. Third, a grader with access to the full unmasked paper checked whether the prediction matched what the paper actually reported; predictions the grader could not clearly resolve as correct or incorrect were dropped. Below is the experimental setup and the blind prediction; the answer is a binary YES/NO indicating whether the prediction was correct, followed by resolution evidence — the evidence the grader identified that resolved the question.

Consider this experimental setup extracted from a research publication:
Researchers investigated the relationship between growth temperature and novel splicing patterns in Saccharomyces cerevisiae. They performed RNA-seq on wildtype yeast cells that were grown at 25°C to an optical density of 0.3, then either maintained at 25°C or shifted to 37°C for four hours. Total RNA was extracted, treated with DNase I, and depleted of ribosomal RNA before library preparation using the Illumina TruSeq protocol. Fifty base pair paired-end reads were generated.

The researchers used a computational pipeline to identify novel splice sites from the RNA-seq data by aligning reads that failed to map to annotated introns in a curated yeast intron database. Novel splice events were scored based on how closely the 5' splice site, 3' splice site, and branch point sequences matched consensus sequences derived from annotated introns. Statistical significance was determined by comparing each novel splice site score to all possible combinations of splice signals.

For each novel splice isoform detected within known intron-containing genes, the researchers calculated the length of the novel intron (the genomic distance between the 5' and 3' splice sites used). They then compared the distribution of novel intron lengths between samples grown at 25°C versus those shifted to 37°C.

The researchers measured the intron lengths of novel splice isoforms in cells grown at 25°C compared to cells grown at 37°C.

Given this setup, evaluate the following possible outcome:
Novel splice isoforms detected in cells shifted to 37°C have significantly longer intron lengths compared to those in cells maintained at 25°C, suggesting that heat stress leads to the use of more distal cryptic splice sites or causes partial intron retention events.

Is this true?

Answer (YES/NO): YES